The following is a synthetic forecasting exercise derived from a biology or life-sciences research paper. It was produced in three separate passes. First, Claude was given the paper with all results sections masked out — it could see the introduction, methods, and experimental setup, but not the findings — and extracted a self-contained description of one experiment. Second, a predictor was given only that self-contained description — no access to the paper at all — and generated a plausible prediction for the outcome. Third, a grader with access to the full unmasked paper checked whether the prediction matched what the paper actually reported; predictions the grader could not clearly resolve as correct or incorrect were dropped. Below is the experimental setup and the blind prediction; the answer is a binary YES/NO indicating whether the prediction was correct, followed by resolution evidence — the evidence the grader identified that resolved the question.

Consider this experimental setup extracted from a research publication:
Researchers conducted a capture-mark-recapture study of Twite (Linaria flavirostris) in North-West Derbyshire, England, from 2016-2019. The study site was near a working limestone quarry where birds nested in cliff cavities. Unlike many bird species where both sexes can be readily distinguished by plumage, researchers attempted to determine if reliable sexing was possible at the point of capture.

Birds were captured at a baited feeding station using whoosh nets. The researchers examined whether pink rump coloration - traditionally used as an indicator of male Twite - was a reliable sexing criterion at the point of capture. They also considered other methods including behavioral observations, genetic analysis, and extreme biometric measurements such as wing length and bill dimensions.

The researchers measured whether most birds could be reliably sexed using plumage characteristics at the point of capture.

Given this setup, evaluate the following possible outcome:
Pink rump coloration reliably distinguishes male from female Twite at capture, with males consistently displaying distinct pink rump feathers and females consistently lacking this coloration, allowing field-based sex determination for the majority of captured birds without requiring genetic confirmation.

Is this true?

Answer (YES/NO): NO